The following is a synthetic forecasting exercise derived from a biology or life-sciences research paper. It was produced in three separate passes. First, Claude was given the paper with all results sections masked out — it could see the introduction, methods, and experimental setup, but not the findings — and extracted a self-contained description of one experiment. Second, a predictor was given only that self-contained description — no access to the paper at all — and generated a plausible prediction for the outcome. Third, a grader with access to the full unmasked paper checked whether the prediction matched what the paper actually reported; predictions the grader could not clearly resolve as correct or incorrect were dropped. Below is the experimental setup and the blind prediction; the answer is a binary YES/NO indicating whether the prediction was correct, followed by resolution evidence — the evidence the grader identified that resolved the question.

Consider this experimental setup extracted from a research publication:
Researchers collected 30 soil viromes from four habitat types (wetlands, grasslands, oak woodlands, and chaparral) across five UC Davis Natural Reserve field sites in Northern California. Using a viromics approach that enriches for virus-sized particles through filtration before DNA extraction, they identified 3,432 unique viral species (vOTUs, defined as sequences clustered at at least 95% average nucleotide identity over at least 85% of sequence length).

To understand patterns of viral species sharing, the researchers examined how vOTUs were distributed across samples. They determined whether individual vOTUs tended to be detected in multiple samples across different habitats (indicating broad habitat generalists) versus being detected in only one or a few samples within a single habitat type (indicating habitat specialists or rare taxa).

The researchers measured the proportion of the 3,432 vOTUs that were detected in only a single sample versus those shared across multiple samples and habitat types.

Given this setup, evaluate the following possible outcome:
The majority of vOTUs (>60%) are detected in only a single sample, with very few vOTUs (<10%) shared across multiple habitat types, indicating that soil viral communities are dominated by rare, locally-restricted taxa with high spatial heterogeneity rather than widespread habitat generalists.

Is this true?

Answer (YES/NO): YES